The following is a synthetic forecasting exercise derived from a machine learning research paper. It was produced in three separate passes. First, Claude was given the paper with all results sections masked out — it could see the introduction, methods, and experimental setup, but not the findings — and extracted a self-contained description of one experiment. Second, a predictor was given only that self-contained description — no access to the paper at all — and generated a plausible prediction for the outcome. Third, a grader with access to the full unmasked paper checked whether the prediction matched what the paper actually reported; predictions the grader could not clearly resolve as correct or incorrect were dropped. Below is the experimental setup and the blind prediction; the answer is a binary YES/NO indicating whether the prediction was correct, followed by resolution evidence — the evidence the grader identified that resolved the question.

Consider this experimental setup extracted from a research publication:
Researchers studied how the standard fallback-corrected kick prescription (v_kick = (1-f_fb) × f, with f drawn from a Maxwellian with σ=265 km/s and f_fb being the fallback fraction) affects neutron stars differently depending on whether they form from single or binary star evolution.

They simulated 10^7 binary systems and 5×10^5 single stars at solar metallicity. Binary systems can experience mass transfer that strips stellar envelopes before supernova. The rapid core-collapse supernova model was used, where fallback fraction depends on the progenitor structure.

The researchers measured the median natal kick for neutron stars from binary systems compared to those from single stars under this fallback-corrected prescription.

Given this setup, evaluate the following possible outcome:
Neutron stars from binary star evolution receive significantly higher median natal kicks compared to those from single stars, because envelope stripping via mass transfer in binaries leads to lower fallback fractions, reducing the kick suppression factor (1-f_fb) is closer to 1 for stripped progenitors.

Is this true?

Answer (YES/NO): NO